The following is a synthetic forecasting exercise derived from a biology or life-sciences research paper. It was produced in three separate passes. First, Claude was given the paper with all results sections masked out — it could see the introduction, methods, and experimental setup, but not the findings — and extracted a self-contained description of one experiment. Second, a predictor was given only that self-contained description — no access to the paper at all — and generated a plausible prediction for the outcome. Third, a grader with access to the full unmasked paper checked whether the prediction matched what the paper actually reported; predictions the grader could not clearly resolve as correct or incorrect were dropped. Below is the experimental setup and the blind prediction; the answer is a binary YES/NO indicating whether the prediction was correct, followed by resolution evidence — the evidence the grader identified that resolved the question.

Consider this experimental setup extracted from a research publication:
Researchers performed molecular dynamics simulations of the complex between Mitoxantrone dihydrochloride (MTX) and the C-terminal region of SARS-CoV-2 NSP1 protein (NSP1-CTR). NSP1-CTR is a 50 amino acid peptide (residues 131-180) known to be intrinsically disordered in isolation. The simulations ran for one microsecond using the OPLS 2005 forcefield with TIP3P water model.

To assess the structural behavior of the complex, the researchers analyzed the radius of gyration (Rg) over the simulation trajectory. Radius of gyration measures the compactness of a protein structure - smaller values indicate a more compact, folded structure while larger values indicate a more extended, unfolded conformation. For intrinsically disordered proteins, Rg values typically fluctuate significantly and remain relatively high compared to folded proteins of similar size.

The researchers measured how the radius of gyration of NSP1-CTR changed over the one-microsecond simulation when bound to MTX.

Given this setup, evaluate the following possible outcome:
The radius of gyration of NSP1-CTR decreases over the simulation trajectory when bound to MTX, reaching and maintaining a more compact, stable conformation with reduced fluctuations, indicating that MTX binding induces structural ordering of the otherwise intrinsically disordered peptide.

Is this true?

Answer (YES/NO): NO